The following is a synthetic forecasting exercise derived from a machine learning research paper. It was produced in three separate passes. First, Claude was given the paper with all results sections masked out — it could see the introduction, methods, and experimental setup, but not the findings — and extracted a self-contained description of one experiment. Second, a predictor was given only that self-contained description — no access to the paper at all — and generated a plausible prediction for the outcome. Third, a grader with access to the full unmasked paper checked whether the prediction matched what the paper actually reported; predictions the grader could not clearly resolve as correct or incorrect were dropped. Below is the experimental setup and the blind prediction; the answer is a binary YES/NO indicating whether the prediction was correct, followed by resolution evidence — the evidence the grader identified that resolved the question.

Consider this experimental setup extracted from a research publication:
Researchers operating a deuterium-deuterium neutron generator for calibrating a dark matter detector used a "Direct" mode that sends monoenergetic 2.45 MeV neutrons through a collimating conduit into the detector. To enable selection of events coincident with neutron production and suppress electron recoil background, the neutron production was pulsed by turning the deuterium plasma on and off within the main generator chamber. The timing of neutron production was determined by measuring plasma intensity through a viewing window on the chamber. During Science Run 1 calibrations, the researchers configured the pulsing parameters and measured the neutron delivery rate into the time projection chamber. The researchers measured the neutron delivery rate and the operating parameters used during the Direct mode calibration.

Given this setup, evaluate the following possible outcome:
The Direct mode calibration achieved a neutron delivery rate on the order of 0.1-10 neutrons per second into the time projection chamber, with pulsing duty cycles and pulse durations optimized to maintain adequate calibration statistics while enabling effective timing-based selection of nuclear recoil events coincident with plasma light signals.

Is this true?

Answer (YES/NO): NO